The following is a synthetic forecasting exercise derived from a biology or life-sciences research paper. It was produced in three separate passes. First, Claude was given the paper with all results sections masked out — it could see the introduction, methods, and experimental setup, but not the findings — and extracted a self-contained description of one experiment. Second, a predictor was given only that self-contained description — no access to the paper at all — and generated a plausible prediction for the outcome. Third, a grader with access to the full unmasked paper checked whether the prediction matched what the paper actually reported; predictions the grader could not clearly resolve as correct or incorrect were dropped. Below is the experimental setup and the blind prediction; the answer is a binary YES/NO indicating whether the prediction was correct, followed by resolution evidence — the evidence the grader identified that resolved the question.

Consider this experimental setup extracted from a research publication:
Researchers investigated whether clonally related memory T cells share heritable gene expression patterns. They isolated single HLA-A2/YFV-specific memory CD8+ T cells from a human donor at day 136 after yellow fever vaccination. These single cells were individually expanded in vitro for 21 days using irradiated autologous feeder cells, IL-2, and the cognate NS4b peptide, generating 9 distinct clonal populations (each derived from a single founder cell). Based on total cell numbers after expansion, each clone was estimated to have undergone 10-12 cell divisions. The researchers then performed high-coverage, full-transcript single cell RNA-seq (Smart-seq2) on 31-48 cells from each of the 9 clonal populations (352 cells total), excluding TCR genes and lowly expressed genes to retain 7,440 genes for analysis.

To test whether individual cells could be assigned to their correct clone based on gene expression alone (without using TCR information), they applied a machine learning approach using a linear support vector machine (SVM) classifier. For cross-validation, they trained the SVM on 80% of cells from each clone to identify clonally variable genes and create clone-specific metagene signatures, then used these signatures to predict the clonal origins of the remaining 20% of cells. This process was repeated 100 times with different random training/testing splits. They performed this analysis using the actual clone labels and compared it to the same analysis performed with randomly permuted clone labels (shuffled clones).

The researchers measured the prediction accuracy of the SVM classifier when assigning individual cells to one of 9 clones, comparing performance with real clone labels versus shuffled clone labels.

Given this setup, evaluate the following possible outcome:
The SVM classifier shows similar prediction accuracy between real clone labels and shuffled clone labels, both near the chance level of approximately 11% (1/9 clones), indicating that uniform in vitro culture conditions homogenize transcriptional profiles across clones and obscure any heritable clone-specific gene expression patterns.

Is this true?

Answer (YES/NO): NO